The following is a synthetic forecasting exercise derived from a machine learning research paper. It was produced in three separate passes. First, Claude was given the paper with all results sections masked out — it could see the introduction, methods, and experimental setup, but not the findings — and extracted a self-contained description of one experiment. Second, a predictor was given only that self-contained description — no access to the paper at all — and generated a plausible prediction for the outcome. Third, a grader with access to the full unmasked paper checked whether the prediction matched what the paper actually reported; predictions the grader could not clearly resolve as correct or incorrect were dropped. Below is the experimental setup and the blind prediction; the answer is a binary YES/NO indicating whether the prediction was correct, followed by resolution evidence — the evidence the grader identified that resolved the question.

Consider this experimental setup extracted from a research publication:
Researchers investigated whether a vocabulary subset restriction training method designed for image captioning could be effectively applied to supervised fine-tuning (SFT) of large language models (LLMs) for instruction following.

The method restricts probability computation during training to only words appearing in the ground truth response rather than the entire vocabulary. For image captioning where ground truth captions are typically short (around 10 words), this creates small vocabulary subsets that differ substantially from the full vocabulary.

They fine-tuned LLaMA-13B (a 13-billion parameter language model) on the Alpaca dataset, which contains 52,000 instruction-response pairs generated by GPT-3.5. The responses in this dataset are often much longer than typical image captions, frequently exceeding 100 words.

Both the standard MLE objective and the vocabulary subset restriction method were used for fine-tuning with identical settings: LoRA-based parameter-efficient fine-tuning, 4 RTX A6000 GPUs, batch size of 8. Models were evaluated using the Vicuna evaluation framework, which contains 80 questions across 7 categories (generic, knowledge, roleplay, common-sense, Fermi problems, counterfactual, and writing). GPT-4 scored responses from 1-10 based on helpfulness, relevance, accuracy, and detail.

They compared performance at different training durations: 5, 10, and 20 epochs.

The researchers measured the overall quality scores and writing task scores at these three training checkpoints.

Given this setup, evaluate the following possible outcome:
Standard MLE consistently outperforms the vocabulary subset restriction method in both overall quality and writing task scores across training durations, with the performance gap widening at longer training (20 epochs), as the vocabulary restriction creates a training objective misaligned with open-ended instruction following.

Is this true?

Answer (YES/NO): NO